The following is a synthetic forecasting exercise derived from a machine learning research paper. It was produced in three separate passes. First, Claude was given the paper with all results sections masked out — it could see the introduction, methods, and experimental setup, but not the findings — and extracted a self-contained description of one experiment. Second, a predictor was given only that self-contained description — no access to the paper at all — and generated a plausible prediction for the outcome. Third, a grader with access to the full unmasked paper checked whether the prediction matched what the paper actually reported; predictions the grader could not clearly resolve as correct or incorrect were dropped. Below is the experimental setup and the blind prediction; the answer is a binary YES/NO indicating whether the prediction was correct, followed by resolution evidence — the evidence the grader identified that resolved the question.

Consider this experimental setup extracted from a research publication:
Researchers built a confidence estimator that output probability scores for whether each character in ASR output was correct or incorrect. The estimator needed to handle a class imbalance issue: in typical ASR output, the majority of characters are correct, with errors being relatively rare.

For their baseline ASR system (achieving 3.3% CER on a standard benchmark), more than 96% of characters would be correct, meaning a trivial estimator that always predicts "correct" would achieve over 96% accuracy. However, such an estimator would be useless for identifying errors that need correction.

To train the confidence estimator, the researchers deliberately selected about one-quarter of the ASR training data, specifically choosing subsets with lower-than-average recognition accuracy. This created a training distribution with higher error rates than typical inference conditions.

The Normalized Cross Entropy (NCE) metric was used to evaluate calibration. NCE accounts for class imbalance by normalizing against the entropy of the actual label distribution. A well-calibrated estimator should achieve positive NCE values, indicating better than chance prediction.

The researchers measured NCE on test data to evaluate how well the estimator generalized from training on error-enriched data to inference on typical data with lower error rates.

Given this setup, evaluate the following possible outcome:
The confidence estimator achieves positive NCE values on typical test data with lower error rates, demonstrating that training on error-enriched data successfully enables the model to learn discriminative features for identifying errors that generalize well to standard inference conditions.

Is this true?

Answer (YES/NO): YES